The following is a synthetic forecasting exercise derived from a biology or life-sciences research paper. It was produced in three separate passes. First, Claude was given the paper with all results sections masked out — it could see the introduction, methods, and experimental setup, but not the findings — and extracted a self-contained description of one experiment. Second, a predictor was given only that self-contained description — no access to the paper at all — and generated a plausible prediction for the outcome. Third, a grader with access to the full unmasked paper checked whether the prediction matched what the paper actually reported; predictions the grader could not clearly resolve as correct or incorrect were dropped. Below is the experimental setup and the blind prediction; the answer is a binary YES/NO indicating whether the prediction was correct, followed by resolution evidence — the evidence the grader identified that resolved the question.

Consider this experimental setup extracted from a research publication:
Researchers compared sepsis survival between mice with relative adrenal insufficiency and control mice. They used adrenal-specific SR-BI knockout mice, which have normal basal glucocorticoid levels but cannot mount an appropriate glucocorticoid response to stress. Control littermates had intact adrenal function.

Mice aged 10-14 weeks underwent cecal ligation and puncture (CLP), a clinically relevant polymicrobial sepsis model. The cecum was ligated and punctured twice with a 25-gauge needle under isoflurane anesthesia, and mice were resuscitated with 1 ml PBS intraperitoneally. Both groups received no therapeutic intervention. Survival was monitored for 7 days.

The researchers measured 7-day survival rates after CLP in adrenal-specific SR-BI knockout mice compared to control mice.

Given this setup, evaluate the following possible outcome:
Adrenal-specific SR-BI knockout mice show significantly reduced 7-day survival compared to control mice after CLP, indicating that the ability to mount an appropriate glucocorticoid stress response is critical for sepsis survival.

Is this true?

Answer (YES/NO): YES